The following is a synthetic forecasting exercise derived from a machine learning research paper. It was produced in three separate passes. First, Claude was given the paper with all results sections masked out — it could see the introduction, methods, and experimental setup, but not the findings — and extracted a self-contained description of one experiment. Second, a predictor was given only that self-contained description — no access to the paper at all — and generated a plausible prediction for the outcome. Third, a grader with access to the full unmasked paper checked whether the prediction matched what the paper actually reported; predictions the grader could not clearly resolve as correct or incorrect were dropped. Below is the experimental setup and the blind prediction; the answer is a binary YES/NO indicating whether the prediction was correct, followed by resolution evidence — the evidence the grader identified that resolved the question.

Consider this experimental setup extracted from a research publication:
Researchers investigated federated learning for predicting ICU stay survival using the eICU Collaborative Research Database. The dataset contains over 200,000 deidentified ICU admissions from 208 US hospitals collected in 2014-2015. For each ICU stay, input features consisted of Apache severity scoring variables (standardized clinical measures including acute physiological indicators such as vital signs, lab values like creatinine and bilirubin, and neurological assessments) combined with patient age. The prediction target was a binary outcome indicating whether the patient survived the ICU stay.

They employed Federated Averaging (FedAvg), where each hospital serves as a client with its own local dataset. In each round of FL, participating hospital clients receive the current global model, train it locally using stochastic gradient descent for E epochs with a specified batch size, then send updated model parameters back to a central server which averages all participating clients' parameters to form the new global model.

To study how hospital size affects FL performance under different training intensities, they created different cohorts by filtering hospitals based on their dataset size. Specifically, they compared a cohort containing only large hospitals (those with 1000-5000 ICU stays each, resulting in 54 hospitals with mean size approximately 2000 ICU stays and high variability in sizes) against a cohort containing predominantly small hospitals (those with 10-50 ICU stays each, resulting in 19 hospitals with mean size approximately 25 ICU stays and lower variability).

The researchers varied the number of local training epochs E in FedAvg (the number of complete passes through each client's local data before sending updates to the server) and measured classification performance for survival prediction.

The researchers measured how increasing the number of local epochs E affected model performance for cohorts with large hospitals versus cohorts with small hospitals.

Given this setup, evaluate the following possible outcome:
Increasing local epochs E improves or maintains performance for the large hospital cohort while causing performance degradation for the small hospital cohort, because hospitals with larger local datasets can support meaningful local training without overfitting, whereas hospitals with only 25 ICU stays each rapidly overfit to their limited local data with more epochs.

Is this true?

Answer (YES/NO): NO